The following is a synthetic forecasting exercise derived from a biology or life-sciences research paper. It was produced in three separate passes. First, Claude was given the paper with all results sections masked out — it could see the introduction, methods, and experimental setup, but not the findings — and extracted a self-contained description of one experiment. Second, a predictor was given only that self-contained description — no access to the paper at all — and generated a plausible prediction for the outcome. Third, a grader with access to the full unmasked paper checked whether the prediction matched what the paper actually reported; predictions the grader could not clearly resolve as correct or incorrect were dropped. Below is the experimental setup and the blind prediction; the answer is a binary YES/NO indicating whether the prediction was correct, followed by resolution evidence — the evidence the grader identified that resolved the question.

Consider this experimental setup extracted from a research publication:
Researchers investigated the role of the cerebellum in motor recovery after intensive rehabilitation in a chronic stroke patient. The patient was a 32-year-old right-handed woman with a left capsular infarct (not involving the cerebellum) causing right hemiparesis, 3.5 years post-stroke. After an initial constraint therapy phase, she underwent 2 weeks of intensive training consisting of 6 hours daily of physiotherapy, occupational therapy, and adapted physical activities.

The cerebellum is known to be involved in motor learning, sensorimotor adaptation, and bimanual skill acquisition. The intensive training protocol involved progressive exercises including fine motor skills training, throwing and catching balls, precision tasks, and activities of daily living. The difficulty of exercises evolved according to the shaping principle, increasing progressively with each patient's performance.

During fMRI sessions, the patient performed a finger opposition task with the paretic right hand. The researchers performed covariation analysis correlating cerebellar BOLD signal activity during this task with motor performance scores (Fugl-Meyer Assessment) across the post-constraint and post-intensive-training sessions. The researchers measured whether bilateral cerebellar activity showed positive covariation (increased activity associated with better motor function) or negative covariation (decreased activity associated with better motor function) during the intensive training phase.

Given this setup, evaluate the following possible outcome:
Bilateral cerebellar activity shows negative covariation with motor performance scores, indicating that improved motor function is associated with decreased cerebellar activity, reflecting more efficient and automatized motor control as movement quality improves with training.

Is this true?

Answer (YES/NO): NO